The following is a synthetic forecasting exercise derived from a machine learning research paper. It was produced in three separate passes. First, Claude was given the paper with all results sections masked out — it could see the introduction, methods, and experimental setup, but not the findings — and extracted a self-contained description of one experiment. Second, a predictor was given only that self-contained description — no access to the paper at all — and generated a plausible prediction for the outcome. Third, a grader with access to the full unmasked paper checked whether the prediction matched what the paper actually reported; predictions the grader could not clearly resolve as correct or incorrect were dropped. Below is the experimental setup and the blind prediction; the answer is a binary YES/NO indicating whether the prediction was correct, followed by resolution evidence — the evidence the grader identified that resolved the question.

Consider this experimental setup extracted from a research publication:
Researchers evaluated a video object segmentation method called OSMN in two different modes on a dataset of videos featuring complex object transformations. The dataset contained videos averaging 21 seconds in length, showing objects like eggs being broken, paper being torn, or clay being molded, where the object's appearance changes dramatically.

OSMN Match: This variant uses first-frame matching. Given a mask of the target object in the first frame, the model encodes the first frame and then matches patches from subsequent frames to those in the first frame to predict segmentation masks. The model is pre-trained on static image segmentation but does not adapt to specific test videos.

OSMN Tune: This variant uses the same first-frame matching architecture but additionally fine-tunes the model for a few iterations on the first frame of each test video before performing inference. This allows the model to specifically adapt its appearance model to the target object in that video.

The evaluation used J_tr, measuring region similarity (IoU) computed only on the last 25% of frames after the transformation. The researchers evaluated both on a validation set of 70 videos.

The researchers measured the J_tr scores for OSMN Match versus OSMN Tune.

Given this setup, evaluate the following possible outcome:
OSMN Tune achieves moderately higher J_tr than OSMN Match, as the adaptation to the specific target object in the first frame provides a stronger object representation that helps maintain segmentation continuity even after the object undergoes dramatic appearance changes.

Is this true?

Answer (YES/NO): NO